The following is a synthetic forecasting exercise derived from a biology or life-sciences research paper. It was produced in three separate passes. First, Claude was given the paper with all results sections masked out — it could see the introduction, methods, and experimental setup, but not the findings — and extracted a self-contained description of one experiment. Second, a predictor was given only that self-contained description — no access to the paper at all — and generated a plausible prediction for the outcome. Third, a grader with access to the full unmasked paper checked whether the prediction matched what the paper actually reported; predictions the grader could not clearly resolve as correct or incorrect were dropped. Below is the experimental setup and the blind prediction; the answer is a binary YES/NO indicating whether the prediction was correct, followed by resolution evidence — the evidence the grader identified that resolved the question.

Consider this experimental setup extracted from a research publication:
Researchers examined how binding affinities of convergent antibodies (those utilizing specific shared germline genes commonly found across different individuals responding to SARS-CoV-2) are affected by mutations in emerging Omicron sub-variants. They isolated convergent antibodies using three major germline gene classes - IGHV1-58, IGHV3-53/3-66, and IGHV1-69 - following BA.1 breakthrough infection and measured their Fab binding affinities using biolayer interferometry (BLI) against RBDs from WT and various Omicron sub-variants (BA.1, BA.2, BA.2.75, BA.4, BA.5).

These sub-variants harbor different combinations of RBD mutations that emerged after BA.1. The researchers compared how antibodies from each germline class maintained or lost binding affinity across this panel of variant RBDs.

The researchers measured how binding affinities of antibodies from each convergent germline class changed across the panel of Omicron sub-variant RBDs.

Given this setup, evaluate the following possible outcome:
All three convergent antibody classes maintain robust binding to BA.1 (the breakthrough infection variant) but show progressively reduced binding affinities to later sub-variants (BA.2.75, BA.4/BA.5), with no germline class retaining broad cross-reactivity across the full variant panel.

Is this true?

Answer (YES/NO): NO